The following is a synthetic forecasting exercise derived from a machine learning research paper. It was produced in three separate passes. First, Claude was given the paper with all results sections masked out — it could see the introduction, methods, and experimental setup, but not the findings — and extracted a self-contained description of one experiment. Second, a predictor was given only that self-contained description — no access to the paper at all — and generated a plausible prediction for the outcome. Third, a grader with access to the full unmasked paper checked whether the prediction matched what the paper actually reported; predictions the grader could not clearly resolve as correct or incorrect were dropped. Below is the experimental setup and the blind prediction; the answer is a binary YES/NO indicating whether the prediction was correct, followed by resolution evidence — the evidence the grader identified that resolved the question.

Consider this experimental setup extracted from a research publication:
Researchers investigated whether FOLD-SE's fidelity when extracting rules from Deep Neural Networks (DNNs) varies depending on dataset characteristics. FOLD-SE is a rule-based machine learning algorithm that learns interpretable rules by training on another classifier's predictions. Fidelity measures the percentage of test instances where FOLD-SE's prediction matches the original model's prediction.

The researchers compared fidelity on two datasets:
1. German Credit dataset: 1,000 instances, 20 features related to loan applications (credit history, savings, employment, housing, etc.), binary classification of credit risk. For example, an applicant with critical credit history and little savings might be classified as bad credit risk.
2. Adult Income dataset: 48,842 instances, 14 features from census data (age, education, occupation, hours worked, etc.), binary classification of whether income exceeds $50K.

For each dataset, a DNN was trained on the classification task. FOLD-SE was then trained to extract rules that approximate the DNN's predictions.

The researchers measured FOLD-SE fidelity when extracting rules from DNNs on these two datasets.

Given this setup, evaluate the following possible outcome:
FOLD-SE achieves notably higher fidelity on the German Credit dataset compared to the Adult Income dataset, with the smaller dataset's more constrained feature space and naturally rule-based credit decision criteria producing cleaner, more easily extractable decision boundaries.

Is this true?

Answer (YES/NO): NO